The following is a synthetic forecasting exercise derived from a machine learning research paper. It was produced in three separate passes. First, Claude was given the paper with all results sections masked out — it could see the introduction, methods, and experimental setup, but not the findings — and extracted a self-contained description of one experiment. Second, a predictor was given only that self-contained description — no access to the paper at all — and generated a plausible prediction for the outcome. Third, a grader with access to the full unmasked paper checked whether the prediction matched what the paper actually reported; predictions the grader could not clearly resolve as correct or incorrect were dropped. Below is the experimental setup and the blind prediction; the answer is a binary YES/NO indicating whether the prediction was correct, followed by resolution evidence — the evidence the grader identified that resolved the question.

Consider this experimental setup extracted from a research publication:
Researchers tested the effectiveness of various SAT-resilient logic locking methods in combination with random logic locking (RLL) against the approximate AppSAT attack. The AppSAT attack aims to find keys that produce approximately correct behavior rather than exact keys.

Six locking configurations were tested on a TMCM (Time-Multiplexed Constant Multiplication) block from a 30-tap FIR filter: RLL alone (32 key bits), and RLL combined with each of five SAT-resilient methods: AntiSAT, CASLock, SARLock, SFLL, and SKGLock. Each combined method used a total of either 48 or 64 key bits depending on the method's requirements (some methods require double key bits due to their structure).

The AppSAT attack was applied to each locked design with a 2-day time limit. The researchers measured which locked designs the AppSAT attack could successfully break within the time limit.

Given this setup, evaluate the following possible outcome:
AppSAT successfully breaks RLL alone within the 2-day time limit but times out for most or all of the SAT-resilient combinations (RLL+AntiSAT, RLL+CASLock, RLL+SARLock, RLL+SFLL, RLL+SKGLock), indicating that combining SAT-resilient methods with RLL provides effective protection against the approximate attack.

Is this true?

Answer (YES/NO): YES